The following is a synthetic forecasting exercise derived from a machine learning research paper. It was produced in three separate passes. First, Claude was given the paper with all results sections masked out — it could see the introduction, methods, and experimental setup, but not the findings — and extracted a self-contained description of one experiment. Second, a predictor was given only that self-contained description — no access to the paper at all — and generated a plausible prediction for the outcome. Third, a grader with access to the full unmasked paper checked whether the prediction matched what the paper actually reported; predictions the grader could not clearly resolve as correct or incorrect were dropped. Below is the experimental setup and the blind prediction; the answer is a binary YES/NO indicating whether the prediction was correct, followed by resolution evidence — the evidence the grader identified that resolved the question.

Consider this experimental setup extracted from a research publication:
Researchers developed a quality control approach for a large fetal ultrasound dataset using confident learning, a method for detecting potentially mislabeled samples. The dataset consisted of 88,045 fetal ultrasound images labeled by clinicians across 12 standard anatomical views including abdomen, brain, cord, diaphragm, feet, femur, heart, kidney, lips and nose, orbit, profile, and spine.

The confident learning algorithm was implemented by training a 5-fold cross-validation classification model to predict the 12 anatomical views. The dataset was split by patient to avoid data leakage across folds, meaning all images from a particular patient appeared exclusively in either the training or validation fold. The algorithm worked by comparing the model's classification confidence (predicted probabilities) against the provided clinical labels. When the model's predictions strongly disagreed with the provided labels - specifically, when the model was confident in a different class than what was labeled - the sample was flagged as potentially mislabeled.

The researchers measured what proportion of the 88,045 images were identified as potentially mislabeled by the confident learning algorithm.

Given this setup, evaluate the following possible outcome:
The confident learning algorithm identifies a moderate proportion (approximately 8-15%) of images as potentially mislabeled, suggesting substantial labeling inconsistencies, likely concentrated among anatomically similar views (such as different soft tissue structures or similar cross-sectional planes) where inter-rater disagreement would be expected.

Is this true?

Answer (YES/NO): NO